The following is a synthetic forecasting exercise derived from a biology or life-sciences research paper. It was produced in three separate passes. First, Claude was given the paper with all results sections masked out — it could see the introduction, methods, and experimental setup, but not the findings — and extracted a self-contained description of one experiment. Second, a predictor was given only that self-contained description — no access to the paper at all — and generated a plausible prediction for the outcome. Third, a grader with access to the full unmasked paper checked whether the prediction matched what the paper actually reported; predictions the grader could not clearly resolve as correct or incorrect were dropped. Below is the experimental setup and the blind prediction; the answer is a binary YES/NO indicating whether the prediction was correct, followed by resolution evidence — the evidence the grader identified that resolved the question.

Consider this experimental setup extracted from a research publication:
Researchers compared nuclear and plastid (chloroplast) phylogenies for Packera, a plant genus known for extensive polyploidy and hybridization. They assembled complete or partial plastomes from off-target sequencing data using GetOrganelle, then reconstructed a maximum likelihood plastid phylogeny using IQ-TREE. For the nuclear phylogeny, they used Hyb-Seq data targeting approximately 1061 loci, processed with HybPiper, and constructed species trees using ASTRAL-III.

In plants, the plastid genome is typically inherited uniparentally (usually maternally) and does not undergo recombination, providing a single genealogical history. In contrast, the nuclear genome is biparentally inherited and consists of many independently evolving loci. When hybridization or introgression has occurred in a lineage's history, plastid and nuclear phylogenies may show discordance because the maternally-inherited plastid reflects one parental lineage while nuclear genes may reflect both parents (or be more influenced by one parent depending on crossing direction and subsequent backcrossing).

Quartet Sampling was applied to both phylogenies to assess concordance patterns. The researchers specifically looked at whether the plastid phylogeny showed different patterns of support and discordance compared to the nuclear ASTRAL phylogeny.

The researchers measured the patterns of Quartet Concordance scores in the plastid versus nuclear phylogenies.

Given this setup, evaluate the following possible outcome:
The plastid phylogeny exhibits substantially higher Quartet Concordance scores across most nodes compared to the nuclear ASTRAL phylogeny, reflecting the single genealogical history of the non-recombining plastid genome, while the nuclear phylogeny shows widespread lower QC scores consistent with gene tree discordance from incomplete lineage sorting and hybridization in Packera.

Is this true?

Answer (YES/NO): NO